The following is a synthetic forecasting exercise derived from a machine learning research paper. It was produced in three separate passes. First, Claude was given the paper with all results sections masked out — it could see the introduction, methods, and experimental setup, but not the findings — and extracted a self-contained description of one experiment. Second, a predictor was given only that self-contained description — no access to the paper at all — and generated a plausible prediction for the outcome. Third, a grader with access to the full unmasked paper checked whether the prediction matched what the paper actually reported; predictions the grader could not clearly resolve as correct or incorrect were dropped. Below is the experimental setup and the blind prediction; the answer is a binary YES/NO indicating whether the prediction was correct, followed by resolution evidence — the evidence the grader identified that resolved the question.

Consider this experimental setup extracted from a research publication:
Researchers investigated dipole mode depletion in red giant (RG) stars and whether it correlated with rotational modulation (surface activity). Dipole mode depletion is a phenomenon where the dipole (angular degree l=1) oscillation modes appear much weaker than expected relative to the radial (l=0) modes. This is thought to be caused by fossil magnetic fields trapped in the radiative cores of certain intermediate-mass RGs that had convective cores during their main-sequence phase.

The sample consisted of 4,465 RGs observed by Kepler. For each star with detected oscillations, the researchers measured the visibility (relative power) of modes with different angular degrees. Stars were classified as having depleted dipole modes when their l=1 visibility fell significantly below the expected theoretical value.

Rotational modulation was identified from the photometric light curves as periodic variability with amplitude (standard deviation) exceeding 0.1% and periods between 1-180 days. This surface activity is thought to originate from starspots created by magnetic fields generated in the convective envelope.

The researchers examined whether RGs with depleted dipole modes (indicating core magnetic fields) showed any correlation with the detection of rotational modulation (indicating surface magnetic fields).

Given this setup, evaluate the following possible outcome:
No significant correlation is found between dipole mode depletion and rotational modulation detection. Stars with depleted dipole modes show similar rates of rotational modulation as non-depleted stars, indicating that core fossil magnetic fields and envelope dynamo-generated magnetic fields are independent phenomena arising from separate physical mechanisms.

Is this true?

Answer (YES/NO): YES